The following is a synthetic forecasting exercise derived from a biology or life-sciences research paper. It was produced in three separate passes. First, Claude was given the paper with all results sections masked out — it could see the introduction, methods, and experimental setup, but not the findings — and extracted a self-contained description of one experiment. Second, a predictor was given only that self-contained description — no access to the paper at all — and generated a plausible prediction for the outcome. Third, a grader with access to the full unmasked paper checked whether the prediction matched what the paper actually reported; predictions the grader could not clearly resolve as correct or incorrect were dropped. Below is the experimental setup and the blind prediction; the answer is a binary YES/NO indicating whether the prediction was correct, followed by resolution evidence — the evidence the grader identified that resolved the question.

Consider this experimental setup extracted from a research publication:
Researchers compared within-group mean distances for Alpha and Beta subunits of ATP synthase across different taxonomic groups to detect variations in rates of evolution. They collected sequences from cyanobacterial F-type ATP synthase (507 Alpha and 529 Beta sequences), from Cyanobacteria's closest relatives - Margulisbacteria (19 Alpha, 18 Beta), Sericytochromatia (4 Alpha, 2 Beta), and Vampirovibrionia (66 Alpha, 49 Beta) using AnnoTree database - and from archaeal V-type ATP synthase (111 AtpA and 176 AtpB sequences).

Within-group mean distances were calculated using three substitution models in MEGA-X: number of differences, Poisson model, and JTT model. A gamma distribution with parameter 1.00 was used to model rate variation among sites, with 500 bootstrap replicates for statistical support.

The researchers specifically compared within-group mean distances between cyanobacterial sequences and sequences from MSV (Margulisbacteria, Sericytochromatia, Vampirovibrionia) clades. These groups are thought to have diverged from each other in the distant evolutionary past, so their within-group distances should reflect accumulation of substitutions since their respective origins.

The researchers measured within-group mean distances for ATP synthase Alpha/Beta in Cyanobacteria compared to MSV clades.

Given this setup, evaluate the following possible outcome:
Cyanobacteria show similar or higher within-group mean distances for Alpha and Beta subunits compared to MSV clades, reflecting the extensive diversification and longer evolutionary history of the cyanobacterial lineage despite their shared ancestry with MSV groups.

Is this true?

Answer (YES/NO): NO